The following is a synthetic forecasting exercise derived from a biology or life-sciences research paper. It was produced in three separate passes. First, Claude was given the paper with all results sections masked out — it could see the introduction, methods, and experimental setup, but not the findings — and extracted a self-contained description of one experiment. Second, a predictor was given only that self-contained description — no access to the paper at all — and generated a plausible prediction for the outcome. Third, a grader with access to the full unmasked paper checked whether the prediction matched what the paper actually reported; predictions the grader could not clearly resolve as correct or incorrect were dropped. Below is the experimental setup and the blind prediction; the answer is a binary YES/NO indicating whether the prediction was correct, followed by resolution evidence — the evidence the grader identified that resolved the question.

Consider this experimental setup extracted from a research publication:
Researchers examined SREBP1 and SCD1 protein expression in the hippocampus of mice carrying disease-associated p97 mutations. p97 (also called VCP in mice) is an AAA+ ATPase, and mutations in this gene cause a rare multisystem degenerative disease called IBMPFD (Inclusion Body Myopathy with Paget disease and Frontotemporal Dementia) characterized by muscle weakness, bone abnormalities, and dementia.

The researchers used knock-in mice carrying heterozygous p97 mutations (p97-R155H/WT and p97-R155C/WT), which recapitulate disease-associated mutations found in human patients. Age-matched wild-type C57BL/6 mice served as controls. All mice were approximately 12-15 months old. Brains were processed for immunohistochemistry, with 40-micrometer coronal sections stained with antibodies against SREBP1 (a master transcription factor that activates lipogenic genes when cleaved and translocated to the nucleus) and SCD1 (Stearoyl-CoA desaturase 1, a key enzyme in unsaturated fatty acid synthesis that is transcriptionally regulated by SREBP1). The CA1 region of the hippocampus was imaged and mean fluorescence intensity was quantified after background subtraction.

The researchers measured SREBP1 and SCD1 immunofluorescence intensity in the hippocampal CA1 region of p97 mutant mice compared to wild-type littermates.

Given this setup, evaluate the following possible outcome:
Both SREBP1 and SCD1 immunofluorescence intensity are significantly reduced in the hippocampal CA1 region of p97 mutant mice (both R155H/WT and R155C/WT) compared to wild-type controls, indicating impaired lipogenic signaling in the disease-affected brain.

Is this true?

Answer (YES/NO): NO